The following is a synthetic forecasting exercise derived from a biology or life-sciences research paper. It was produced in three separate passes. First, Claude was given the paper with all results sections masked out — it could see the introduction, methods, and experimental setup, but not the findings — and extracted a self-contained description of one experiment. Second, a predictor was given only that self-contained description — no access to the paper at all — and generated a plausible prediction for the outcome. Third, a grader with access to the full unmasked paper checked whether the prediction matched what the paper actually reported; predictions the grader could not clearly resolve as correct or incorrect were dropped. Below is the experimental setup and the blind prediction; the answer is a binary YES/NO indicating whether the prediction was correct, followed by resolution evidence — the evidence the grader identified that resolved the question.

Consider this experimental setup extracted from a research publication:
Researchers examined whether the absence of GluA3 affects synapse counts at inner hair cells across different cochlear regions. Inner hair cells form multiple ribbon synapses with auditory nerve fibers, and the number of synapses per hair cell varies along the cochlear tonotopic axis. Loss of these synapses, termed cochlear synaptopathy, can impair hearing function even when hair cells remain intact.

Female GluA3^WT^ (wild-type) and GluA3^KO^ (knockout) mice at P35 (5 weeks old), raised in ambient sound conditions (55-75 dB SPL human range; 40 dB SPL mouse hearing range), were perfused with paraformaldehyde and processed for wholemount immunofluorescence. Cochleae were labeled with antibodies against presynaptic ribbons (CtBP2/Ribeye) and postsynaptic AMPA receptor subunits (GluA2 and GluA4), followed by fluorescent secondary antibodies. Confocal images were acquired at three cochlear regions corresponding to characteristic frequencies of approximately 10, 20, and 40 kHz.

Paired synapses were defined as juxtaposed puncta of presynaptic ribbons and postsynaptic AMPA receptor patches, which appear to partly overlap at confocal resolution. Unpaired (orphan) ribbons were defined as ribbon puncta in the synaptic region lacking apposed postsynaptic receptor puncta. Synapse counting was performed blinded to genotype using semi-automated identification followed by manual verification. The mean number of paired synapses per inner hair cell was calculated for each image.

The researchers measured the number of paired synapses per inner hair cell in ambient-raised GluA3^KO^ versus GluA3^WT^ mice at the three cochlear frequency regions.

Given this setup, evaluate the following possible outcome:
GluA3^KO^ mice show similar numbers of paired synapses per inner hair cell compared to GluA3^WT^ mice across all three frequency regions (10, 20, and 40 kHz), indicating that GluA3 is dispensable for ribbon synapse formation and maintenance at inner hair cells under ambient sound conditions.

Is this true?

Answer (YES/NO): YES